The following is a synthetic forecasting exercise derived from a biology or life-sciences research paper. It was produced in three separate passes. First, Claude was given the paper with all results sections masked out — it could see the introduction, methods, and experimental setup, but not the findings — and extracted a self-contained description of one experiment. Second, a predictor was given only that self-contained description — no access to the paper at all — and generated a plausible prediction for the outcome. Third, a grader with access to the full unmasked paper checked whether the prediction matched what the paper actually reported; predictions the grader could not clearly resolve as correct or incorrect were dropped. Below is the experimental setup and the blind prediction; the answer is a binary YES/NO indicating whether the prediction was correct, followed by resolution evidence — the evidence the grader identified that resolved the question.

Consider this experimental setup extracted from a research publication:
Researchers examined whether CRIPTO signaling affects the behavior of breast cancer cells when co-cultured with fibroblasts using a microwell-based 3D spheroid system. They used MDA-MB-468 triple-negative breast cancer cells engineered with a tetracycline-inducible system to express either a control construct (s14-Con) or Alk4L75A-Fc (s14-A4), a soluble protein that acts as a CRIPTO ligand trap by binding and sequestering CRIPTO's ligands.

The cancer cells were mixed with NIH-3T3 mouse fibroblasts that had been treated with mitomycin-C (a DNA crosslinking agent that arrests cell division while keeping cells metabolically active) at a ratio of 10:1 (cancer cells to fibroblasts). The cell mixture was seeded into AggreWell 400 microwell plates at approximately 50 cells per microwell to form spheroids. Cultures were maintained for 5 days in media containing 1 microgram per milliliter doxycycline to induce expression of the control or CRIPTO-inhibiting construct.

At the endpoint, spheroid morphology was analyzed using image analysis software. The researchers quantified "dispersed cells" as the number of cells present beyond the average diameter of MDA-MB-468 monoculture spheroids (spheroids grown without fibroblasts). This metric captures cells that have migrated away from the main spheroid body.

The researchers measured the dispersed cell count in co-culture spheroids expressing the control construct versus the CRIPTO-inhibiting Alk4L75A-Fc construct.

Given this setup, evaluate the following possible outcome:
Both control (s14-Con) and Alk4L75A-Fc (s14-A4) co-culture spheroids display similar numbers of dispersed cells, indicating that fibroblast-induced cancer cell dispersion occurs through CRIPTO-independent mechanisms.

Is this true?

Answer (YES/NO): NO